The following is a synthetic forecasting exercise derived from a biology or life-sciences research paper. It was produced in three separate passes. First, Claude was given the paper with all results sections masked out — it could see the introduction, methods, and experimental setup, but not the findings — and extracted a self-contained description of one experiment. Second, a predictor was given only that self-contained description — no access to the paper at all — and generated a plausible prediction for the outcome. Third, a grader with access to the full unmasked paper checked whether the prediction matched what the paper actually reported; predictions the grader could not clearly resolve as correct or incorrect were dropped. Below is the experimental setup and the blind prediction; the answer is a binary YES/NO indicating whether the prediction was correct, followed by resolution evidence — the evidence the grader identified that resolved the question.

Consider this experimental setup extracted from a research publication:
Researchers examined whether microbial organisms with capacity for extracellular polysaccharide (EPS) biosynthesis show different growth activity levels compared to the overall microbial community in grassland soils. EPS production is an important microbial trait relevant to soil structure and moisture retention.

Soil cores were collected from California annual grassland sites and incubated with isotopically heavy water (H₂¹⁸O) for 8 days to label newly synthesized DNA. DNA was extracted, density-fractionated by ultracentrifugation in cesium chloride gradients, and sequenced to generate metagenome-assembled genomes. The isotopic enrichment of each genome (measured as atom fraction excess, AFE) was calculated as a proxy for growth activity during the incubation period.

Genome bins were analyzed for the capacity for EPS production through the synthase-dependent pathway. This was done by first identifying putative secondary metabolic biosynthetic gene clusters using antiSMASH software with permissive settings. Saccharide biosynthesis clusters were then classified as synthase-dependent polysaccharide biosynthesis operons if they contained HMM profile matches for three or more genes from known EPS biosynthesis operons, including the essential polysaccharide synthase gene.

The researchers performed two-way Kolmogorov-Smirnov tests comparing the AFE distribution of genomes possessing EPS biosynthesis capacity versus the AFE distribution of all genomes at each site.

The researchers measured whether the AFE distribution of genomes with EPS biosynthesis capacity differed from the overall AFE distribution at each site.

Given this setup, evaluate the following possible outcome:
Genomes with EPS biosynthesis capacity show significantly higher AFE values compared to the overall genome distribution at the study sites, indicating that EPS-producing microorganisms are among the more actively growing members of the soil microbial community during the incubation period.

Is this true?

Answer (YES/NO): NO